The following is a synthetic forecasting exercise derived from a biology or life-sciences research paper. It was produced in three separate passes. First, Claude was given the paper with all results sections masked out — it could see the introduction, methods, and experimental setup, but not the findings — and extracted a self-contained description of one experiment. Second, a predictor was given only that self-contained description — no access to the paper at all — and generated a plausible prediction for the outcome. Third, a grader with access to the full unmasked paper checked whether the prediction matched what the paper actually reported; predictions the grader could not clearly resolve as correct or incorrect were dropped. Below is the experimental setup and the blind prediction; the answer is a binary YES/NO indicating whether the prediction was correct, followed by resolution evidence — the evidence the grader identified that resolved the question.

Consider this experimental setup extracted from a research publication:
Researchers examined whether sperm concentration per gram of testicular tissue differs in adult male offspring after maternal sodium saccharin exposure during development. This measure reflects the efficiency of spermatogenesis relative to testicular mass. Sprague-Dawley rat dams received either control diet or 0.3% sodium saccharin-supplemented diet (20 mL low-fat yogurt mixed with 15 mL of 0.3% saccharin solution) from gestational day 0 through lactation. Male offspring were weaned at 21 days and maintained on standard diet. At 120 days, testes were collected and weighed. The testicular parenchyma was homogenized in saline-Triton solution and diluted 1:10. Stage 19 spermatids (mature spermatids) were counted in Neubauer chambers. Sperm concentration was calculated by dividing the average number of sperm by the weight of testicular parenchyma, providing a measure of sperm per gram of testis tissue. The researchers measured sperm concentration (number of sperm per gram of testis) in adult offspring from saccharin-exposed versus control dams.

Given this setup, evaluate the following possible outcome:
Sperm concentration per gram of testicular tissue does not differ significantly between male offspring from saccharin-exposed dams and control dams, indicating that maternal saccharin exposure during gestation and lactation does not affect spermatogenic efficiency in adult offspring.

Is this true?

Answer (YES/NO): NO